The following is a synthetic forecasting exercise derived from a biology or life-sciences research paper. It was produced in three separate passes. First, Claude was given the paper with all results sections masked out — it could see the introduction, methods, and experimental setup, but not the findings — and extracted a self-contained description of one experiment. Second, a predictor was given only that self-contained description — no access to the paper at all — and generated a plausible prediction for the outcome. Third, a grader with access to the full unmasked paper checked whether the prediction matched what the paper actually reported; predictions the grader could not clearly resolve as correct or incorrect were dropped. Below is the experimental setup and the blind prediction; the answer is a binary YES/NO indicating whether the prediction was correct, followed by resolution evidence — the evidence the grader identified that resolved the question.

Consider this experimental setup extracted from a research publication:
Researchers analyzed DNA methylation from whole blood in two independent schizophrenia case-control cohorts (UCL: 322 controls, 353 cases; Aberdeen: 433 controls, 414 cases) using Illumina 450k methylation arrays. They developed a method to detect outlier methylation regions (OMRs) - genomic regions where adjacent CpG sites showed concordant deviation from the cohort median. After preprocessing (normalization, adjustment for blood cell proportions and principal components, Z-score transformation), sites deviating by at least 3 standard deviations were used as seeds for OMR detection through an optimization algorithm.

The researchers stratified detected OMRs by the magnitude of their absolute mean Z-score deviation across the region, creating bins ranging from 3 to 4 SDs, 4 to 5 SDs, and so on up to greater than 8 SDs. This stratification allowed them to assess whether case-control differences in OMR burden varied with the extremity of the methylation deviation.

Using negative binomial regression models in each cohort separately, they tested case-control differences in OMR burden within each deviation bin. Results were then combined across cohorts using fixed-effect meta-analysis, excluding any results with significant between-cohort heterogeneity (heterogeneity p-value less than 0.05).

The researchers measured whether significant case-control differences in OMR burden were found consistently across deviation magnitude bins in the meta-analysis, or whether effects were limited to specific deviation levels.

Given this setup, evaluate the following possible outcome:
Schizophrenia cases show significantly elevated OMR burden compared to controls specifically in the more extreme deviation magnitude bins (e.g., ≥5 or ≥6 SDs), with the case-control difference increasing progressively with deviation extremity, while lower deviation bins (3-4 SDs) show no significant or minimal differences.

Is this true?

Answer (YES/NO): NO